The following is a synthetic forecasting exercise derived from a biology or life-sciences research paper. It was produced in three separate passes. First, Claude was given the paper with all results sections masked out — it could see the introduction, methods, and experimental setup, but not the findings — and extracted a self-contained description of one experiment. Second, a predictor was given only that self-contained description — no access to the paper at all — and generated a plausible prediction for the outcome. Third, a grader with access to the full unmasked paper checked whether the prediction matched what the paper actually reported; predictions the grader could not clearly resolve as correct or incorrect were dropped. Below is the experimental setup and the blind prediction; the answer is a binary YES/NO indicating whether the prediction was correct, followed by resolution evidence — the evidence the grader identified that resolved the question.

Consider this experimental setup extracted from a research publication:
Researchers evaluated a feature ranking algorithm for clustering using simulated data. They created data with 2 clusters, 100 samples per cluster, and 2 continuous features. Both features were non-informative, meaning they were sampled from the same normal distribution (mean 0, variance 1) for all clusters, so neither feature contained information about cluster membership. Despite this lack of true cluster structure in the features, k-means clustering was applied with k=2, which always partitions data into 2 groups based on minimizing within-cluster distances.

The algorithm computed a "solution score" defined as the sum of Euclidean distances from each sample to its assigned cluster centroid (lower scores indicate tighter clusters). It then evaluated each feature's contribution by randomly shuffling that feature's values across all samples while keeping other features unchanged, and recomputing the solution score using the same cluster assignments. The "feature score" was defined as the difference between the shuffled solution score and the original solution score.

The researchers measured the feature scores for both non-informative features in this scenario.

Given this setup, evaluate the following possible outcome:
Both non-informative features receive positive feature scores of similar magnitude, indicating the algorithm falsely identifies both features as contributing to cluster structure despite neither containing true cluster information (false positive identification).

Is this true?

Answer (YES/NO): YES